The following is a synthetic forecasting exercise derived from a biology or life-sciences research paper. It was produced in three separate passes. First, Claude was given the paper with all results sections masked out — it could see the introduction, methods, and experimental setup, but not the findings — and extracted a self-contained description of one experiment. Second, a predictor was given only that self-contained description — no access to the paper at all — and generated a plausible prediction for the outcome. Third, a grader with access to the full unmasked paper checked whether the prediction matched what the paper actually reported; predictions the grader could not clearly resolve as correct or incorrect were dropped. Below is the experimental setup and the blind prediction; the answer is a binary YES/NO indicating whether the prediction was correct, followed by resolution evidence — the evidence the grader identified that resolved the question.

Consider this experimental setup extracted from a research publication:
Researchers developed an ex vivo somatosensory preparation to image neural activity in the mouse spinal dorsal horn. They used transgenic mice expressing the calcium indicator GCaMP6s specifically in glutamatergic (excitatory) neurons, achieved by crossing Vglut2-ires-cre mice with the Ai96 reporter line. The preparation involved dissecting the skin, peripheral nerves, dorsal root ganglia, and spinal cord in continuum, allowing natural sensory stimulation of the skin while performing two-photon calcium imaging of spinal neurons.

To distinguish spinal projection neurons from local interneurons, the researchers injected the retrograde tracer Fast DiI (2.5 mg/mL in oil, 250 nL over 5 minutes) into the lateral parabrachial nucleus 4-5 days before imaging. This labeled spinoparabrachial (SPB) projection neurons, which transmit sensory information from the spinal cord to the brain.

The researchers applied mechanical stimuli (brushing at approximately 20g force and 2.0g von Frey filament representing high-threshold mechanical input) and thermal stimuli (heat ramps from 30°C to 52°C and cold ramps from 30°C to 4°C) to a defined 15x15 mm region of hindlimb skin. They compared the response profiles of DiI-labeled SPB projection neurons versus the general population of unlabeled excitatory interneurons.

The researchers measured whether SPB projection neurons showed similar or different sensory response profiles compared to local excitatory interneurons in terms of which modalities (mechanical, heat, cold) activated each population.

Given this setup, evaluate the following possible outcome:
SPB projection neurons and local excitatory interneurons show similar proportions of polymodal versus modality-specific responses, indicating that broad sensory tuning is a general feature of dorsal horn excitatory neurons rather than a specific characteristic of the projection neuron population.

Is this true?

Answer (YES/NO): NO